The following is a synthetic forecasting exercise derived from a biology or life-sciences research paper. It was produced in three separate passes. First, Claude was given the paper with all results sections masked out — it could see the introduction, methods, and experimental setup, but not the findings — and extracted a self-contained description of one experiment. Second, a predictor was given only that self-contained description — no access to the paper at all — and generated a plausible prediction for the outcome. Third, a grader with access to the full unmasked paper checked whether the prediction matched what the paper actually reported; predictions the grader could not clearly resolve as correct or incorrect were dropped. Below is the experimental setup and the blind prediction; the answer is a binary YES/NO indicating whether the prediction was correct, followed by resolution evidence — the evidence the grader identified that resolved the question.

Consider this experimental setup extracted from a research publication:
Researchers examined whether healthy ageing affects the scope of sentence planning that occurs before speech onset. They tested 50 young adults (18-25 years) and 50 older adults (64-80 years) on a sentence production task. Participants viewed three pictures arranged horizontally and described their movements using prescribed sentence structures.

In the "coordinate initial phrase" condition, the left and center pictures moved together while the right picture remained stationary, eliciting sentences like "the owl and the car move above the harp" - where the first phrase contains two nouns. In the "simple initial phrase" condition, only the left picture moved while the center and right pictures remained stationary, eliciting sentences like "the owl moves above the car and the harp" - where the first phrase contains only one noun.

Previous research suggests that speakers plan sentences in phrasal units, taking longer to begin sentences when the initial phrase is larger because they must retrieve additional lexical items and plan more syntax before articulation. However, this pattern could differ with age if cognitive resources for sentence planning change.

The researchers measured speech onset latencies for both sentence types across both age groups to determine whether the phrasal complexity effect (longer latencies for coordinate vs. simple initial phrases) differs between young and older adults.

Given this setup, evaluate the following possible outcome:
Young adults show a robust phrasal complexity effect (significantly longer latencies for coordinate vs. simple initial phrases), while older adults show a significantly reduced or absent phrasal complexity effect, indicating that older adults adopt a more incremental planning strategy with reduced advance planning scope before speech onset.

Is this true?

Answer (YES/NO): NO